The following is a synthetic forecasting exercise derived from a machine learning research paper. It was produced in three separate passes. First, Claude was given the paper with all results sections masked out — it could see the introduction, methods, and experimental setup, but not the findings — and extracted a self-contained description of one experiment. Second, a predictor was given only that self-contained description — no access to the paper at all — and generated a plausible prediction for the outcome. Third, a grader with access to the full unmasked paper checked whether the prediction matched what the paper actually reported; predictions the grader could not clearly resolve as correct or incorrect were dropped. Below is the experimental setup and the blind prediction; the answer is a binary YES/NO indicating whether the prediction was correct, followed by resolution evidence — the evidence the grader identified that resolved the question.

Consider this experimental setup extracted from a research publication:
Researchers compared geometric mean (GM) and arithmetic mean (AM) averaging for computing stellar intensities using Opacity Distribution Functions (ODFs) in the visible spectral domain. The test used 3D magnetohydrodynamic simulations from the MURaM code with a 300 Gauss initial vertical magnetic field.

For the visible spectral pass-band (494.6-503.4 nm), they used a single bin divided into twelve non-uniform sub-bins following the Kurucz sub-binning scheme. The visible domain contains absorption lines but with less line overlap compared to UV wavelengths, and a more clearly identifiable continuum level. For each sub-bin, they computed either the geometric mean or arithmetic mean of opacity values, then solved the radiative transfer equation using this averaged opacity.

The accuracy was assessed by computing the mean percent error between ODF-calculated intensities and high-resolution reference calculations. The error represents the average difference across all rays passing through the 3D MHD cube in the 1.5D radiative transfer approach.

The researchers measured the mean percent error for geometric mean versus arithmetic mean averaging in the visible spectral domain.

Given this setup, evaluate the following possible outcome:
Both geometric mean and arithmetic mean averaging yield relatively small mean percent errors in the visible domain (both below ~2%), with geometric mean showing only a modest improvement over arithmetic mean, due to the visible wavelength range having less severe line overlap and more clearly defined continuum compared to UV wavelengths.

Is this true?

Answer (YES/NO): NO